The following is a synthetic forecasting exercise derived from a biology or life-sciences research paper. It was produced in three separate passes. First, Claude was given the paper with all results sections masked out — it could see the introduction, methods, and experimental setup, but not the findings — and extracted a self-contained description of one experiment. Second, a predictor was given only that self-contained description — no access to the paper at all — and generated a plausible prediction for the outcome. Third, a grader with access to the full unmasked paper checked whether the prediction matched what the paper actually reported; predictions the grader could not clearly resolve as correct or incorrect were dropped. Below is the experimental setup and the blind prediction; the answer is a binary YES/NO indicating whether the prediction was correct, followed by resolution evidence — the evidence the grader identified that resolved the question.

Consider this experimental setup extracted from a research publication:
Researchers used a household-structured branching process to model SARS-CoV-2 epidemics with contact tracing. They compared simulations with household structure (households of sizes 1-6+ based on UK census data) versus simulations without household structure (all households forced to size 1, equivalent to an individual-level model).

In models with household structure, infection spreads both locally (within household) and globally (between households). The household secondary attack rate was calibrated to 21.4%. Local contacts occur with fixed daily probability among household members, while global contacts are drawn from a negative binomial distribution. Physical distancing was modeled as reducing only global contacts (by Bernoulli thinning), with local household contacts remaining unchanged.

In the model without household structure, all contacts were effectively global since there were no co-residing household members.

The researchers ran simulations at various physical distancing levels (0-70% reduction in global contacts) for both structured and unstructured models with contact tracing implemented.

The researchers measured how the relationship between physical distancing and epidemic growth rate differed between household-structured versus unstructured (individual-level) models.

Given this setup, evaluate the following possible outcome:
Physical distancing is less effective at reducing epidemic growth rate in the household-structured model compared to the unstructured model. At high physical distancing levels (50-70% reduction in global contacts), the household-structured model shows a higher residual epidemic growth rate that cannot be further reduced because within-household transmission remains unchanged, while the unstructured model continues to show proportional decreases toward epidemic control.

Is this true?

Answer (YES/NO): NO